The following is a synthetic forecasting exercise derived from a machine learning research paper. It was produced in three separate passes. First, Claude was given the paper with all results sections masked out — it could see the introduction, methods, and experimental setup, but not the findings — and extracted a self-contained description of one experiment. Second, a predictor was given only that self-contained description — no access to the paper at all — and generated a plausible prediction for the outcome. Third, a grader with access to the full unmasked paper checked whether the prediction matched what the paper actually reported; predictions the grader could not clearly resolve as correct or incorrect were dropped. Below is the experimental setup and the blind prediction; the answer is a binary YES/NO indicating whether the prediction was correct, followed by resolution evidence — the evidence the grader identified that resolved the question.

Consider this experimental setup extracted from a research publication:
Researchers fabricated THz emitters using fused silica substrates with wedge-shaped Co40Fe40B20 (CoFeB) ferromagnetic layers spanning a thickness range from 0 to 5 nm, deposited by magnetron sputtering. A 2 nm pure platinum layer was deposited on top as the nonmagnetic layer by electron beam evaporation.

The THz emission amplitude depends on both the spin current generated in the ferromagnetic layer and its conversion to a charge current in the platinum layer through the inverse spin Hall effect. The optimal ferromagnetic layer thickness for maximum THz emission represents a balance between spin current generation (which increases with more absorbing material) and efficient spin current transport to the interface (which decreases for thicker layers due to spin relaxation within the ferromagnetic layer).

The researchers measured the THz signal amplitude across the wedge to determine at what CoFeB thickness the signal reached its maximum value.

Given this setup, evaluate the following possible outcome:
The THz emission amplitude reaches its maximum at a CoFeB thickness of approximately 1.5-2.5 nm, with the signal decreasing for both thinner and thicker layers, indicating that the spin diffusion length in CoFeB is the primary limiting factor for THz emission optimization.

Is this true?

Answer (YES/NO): NO